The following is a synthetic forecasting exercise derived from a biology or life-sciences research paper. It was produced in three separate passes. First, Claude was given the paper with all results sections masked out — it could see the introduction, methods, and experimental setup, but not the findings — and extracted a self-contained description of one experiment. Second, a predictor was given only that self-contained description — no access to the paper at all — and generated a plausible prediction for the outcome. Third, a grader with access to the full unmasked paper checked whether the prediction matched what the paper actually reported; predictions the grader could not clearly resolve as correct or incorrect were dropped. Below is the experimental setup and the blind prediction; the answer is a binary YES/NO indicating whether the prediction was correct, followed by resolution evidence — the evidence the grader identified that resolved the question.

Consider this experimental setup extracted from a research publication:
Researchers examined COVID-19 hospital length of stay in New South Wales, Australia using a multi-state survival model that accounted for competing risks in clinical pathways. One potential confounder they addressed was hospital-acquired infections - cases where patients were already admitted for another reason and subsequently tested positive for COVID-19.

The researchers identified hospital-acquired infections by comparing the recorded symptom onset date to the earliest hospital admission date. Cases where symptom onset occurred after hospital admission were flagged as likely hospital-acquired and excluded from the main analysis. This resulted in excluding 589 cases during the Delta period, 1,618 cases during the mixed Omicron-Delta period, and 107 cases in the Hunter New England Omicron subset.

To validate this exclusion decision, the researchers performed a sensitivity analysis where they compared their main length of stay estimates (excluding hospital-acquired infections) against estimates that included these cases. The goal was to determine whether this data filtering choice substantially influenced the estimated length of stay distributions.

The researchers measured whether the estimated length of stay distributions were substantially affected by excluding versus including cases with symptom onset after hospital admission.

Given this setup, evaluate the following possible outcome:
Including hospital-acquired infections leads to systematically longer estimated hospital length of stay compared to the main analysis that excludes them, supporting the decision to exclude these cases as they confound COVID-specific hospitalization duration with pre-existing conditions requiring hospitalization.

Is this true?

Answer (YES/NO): NO